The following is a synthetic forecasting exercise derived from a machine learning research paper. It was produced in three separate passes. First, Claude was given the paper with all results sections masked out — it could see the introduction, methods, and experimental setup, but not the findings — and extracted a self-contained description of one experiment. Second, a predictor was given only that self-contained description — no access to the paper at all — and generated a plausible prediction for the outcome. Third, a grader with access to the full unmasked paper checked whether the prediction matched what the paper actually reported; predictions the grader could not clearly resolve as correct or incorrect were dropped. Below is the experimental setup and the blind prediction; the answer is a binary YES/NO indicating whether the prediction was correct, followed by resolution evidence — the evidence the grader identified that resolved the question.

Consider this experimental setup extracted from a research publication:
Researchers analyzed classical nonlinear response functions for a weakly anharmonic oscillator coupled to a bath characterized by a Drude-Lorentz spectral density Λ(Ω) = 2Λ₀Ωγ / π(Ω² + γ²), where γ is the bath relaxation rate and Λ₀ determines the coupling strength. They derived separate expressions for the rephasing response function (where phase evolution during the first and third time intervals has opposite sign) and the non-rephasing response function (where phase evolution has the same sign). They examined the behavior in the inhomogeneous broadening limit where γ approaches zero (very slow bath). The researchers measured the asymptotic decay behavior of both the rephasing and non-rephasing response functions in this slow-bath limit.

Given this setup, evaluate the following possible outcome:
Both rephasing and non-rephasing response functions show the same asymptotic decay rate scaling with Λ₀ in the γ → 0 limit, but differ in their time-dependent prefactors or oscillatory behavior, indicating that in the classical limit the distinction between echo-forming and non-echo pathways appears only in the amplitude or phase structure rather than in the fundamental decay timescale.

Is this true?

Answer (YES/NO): NO